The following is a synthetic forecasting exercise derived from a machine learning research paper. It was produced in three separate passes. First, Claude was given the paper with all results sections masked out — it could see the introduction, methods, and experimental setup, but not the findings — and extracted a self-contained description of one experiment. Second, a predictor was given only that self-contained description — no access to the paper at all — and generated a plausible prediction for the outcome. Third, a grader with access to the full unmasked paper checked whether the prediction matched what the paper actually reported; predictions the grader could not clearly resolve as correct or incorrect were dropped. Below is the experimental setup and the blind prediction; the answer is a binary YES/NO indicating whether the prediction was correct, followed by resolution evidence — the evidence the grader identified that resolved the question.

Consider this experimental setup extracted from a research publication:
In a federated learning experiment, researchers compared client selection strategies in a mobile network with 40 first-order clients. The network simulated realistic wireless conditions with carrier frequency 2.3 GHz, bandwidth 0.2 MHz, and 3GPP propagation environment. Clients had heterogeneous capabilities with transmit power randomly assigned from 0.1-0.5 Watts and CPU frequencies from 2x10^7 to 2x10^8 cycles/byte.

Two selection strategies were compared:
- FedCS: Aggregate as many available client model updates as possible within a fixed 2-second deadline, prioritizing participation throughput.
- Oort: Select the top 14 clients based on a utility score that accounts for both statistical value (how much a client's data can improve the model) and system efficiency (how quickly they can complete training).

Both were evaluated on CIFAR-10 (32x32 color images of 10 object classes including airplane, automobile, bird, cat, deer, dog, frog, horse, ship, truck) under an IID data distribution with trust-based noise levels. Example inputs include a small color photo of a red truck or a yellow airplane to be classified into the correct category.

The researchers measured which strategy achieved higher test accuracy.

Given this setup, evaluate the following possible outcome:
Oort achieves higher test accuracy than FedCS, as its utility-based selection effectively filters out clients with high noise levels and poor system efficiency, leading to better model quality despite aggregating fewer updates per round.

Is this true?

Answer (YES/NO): YES